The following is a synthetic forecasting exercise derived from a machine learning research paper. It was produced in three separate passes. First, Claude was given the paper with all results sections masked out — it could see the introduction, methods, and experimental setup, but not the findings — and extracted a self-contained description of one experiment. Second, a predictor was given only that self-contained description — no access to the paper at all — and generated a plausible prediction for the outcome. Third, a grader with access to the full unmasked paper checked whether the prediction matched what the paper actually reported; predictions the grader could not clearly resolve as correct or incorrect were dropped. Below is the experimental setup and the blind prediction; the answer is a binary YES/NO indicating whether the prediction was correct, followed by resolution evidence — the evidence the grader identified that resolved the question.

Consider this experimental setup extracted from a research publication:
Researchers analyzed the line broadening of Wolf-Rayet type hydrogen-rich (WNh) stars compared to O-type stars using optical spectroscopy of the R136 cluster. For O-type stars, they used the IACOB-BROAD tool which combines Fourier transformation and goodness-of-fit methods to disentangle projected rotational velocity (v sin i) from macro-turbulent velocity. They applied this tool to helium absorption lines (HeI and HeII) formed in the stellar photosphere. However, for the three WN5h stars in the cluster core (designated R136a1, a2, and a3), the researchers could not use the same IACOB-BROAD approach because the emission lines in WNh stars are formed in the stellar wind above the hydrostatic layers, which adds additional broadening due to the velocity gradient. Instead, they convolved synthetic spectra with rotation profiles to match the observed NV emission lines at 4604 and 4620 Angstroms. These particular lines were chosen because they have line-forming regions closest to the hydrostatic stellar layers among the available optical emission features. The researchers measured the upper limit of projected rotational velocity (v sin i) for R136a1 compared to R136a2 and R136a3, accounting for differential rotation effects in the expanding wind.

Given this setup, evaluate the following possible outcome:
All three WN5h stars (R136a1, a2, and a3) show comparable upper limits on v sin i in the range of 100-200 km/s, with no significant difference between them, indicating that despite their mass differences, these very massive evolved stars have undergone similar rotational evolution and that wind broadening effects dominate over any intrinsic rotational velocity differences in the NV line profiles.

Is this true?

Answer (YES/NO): NO